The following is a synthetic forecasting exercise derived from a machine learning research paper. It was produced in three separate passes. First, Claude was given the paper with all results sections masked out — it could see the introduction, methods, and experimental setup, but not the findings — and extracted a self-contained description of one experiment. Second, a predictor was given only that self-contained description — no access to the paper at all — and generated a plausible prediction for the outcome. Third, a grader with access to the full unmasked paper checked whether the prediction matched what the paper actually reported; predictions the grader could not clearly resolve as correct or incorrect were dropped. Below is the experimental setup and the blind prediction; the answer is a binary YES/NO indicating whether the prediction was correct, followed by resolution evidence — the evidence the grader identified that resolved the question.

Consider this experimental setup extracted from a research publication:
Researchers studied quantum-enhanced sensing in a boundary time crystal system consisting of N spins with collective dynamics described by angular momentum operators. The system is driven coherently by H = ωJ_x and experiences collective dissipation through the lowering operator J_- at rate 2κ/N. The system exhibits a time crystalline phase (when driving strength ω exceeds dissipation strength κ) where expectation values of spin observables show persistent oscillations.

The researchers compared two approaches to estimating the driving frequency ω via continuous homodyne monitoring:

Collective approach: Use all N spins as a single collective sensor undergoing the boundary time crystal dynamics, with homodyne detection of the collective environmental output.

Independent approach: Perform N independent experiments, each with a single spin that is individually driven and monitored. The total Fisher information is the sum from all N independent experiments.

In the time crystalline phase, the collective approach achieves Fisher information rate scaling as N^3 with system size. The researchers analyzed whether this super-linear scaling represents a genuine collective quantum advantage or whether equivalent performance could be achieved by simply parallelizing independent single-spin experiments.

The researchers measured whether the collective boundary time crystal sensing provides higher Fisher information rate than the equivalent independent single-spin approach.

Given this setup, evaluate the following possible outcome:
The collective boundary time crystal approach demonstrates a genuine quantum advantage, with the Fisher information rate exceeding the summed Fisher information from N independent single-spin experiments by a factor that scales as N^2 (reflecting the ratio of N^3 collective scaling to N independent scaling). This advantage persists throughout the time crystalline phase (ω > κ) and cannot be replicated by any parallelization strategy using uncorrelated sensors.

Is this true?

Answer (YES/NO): NO